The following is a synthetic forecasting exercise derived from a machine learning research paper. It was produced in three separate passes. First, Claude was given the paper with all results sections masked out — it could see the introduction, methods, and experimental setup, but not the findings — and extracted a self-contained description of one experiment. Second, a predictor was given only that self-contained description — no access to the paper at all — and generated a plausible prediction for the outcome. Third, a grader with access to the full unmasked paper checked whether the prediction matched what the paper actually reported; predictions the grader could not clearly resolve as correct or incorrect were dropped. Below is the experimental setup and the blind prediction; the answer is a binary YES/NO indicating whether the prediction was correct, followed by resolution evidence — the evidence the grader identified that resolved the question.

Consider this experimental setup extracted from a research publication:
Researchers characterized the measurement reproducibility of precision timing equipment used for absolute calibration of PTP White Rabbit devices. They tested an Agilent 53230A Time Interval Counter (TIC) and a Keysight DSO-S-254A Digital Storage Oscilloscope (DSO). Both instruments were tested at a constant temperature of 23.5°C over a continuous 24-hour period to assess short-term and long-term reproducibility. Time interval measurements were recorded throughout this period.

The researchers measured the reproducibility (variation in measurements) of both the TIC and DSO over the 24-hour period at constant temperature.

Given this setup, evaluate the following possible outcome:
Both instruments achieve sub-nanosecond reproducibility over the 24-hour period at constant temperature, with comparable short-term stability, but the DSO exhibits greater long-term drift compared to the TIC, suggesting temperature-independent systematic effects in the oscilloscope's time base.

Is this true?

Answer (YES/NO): NO